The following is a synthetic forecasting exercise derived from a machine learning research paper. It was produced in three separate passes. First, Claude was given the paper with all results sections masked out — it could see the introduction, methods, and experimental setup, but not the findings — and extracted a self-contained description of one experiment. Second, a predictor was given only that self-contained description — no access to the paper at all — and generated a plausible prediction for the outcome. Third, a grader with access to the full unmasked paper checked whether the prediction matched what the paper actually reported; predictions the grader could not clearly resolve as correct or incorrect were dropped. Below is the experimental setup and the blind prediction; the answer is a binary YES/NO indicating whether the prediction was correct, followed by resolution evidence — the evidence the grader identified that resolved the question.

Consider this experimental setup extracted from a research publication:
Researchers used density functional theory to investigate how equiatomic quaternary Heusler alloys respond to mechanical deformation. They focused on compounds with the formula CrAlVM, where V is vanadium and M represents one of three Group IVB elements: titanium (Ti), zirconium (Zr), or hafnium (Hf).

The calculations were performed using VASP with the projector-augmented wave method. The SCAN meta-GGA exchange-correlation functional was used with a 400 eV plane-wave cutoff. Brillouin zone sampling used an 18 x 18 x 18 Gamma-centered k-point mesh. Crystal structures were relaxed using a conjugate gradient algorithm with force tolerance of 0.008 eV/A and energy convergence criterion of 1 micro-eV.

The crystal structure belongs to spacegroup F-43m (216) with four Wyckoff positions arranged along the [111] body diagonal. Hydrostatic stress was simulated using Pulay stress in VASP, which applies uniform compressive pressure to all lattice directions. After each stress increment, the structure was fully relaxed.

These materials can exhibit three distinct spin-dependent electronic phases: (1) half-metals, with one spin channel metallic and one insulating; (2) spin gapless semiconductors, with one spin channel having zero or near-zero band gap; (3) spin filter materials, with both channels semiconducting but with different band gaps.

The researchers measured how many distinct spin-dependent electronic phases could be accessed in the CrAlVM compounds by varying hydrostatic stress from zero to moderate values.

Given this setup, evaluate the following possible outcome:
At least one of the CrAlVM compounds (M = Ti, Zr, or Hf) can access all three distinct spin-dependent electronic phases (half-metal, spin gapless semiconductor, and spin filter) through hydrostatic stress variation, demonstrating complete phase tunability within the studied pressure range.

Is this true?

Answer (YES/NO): YES